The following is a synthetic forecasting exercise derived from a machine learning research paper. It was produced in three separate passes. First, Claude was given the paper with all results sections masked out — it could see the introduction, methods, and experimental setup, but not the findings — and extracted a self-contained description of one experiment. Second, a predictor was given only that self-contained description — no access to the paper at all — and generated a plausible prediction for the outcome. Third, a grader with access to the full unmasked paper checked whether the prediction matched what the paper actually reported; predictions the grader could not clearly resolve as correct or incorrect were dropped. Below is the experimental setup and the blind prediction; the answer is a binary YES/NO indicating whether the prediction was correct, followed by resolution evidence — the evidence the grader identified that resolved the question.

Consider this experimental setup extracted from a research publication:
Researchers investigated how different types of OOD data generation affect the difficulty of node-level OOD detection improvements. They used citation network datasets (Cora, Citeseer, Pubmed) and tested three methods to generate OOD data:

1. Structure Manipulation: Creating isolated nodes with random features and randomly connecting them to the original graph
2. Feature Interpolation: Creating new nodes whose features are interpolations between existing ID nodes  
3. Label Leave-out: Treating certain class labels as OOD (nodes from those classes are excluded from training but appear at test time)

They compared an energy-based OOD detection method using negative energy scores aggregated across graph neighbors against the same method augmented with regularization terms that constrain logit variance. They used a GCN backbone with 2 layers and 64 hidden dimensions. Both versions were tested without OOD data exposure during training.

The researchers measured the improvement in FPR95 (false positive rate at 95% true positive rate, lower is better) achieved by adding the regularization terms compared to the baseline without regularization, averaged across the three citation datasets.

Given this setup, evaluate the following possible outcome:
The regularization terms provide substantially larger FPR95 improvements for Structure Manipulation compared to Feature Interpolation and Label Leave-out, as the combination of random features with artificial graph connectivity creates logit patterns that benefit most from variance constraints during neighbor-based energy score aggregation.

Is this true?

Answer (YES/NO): YES